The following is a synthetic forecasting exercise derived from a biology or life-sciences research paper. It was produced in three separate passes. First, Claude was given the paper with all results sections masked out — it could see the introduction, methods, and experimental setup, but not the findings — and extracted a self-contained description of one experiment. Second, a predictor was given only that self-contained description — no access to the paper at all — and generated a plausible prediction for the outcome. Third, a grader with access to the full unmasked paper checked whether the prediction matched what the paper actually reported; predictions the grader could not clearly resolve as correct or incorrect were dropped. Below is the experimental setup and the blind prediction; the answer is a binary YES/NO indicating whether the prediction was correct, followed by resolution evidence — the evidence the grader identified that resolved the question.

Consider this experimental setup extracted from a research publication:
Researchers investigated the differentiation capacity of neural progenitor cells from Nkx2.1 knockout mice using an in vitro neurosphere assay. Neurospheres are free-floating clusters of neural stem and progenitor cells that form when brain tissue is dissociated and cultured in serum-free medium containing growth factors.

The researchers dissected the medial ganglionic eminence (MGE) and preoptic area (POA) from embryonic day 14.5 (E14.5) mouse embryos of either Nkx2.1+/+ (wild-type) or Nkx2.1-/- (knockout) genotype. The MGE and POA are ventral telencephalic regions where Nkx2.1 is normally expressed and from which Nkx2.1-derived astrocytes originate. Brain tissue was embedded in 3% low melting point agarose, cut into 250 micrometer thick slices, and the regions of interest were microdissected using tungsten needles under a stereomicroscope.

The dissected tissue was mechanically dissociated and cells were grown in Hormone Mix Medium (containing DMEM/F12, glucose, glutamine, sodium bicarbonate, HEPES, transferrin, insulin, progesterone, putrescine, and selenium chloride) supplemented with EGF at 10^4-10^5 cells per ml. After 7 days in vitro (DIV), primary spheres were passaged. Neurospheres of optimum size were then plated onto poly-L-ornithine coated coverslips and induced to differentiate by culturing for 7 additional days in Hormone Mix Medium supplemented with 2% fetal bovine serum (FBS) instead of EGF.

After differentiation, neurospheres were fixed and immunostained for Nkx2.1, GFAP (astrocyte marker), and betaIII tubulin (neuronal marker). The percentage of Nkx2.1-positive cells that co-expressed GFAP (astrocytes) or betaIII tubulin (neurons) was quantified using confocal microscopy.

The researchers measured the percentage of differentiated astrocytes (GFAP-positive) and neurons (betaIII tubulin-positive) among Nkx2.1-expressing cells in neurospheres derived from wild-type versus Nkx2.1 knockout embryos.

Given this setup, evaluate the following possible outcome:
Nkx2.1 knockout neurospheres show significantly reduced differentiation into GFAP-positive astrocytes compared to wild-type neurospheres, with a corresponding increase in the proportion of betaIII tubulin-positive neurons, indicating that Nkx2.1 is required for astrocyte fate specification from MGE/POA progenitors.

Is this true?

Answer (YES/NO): NO